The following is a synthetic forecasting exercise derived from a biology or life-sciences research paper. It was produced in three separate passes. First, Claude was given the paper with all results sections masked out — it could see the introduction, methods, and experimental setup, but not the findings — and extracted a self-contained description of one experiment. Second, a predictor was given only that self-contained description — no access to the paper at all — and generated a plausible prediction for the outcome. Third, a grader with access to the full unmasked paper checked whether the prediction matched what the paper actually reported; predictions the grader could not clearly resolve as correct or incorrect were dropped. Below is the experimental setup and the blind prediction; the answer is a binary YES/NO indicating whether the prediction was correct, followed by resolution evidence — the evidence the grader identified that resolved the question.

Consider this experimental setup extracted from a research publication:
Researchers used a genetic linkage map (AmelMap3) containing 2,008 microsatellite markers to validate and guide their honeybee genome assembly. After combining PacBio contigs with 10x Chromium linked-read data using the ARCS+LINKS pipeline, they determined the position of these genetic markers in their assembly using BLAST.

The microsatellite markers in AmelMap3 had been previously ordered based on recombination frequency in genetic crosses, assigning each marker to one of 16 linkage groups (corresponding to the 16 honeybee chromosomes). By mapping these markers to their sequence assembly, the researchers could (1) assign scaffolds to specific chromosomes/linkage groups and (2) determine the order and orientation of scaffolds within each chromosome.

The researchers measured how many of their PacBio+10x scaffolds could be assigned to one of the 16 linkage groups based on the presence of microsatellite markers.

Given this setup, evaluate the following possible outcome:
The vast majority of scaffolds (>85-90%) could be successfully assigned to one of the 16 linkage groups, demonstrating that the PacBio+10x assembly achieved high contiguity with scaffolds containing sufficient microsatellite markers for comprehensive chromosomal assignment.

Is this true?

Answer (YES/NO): NO